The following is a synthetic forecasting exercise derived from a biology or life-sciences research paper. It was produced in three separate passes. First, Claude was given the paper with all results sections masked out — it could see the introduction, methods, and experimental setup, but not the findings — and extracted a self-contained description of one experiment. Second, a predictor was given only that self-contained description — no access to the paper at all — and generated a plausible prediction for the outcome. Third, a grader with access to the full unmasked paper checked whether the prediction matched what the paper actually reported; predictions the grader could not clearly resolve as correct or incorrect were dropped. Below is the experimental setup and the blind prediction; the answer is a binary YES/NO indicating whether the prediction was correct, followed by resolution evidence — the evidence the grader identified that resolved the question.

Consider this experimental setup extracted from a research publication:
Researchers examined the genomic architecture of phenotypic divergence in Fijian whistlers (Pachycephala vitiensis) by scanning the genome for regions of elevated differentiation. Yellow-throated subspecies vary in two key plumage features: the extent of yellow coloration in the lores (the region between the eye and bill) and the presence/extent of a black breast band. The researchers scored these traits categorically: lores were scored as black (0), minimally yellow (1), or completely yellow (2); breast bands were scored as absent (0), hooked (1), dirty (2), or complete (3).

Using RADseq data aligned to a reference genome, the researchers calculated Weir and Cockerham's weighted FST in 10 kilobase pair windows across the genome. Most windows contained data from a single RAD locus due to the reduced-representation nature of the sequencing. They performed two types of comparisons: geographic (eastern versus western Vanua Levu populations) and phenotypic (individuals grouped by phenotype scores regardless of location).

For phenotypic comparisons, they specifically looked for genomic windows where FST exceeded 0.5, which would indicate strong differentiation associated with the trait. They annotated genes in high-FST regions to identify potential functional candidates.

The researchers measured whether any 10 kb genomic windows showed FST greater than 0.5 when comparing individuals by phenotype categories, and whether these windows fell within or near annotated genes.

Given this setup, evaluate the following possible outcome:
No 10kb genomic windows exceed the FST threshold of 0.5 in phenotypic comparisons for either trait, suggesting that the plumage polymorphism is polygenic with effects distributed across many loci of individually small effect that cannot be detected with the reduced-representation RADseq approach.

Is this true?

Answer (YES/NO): NO